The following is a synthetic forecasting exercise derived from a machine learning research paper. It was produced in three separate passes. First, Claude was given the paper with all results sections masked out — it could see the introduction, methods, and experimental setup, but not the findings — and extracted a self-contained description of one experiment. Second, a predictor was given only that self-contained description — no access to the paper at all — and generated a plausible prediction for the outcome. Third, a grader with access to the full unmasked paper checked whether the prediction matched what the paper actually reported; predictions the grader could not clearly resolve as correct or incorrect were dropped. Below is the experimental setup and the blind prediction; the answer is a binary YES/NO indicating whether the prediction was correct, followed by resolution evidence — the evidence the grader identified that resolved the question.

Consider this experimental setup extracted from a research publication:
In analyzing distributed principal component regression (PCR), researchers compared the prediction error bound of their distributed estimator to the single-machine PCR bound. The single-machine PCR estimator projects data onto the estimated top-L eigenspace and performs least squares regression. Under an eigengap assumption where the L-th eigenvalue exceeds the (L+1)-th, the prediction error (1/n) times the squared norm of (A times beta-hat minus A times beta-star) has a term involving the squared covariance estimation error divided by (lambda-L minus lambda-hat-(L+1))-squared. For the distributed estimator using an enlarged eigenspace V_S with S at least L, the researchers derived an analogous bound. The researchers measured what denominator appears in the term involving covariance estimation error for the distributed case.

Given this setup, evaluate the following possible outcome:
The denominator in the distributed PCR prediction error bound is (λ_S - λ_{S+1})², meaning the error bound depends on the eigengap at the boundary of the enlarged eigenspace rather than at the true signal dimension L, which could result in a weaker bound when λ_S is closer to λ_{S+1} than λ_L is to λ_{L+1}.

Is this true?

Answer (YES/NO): NO